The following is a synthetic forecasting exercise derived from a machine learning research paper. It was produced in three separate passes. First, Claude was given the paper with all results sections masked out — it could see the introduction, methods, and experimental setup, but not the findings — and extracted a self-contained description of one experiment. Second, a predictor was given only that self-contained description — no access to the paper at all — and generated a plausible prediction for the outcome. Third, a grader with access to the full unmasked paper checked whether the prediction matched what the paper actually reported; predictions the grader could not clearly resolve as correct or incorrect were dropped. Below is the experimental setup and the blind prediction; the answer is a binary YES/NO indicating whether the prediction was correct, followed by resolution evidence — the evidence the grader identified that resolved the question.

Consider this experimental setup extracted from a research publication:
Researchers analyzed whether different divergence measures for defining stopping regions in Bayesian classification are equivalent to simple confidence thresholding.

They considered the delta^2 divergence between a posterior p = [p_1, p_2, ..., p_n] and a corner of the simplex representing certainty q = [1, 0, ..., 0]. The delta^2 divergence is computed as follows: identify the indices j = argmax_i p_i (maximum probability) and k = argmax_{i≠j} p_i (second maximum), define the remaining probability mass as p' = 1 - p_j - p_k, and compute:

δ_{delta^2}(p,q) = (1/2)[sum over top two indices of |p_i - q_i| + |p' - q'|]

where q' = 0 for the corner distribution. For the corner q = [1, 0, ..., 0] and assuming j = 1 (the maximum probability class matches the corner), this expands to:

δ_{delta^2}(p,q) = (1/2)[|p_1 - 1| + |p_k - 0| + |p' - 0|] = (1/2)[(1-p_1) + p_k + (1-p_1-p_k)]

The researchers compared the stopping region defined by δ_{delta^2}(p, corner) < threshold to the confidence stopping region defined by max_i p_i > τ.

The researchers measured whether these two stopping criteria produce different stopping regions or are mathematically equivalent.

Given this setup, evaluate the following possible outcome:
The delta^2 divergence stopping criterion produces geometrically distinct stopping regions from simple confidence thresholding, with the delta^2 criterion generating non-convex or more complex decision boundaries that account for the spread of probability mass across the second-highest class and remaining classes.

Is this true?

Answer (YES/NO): NO